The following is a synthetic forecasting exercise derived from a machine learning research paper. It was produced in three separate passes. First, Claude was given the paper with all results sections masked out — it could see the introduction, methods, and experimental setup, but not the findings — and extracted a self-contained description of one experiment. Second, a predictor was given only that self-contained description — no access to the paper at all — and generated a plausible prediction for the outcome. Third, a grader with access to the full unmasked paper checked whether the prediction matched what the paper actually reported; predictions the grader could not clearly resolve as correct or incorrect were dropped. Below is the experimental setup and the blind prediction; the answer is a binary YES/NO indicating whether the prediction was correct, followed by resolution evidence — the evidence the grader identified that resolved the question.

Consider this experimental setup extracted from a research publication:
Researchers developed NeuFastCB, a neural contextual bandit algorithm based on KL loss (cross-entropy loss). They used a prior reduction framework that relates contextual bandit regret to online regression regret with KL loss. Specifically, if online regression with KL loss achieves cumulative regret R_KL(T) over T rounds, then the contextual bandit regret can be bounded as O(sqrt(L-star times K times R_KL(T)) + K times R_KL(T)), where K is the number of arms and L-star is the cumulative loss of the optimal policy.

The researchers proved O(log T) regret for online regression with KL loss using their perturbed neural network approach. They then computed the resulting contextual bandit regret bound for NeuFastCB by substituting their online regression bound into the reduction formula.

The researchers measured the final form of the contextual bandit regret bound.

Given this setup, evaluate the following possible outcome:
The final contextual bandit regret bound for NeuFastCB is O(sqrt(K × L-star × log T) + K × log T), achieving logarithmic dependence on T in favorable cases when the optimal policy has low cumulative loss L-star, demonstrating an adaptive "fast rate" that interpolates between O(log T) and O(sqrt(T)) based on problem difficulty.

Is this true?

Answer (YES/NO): YES